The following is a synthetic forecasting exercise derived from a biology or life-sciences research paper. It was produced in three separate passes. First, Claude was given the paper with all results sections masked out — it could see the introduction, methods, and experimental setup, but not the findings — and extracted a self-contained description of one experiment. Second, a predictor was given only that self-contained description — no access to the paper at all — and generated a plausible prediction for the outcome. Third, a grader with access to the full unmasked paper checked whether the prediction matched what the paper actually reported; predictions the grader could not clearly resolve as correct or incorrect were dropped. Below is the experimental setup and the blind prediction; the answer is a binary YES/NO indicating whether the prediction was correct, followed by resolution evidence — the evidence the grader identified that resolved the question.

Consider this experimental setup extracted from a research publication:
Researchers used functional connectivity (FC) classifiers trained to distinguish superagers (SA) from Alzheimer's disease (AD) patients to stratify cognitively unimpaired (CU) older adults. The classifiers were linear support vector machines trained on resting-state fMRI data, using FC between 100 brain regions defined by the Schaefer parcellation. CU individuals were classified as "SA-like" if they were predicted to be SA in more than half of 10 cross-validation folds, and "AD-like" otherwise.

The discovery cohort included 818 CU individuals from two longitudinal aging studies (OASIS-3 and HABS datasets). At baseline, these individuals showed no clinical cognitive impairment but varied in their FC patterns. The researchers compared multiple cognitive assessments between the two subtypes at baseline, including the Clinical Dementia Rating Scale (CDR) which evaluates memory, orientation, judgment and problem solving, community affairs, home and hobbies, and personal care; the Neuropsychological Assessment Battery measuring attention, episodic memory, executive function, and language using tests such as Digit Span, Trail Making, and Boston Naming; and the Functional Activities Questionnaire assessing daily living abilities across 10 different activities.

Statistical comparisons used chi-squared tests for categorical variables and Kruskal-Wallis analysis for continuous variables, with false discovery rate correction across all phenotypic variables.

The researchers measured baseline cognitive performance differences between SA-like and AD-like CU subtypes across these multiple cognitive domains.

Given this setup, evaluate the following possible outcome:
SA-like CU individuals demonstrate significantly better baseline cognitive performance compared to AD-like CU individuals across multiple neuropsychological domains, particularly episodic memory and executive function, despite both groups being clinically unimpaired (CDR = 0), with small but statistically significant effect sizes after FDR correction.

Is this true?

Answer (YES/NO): NO